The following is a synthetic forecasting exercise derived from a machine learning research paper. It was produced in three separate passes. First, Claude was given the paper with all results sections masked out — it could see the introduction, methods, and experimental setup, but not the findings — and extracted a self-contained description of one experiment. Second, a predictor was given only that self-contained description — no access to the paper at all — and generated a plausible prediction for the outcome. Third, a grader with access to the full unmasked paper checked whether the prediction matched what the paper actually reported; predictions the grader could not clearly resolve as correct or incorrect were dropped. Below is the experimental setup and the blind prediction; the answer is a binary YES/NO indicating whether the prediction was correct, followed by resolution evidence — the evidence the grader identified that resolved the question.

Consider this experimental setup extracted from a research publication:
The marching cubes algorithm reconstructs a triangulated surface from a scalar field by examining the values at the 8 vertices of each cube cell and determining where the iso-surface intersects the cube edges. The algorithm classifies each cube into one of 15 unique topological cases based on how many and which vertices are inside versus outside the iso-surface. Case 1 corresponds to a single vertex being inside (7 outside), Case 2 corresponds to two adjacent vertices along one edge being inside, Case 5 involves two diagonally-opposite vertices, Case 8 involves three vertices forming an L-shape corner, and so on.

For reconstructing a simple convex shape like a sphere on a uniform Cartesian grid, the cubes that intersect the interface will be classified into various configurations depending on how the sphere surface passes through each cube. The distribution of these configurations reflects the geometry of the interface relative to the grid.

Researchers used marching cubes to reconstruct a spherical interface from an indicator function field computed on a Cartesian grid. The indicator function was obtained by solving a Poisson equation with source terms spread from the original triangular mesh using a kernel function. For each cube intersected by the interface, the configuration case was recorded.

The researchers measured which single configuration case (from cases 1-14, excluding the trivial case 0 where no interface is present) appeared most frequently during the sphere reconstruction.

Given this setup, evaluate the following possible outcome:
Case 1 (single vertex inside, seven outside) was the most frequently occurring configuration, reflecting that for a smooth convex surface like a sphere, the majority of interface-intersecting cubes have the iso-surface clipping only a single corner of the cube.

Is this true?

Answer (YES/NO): NO